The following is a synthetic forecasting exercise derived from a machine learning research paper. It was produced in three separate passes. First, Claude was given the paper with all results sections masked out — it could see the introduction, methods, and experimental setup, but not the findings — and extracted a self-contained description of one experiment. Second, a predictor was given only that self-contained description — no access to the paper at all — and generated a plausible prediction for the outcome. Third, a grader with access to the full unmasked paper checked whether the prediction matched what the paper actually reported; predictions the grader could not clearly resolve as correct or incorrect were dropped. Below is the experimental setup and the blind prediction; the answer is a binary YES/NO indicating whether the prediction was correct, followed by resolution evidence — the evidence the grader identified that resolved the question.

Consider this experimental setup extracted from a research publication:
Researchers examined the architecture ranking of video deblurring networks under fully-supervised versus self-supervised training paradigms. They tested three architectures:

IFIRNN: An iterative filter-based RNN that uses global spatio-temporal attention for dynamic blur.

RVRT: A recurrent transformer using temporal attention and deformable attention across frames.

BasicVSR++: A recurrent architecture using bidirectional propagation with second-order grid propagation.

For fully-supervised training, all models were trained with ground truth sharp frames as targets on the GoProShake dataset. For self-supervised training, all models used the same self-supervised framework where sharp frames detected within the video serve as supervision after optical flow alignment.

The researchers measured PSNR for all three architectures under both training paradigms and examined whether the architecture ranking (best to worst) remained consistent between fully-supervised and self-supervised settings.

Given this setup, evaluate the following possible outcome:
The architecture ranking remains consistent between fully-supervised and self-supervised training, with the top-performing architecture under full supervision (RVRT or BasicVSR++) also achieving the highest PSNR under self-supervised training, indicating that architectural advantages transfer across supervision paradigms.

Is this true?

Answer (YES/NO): YES